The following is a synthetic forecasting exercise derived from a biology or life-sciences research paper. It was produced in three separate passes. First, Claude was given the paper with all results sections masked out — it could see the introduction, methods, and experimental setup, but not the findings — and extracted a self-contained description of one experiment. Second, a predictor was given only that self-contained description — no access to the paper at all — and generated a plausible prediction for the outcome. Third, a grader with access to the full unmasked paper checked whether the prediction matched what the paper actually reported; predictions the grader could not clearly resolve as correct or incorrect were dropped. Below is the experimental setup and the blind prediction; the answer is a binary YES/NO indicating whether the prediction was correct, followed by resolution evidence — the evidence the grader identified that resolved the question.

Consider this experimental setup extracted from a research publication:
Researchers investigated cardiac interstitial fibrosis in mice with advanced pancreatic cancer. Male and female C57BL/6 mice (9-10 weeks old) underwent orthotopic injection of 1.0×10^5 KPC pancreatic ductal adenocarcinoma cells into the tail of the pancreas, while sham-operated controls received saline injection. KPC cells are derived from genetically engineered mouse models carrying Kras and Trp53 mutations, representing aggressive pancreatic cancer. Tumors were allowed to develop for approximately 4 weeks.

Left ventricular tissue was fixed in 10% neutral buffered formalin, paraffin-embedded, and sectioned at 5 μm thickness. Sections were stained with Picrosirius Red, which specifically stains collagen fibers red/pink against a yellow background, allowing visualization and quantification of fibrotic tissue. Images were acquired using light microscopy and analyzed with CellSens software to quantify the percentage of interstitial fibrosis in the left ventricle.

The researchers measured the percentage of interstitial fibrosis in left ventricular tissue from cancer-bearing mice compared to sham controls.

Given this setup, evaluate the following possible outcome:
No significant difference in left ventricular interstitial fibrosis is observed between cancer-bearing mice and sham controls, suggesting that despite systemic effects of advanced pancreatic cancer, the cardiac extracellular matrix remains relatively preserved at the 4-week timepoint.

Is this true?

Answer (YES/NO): YES